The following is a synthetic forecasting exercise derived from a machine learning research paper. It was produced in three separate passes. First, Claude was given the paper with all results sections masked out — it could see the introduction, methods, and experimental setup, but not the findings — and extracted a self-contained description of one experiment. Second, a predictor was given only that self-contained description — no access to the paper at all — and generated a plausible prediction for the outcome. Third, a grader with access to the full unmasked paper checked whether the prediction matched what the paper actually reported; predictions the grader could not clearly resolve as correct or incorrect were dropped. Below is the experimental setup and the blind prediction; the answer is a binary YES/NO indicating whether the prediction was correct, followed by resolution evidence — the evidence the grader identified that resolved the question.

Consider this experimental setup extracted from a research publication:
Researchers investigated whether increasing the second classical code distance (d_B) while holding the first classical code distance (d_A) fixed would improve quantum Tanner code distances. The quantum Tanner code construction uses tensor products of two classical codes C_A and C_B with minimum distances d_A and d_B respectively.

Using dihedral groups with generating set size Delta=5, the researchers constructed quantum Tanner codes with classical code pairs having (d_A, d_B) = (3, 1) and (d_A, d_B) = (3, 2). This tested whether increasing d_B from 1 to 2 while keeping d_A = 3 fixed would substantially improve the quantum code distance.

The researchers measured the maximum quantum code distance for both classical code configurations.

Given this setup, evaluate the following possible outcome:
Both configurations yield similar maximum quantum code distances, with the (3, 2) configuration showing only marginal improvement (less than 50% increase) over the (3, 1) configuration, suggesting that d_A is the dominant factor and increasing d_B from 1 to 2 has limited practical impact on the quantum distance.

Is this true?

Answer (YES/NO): NO